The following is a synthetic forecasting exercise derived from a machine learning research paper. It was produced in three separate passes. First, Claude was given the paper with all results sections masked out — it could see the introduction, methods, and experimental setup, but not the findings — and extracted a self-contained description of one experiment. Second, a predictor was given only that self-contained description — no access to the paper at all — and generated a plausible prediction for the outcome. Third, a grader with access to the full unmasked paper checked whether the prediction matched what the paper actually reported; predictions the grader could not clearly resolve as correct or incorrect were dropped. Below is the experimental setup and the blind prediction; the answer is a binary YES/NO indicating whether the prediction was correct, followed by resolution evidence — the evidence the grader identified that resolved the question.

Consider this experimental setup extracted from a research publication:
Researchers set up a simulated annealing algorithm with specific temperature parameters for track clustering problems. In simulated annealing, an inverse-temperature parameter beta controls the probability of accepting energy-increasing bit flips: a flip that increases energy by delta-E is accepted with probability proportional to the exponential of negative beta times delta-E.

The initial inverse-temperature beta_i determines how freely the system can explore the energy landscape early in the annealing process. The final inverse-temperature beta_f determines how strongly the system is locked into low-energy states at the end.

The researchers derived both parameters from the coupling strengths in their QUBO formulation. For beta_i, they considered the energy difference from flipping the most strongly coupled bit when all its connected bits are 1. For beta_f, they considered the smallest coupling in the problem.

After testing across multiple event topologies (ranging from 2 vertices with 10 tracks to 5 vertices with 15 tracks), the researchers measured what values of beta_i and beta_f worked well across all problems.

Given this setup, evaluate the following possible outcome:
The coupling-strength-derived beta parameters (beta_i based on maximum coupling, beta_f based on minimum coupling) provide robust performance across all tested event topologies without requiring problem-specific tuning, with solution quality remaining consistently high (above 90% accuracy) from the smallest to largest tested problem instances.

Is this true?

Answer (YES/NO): NO